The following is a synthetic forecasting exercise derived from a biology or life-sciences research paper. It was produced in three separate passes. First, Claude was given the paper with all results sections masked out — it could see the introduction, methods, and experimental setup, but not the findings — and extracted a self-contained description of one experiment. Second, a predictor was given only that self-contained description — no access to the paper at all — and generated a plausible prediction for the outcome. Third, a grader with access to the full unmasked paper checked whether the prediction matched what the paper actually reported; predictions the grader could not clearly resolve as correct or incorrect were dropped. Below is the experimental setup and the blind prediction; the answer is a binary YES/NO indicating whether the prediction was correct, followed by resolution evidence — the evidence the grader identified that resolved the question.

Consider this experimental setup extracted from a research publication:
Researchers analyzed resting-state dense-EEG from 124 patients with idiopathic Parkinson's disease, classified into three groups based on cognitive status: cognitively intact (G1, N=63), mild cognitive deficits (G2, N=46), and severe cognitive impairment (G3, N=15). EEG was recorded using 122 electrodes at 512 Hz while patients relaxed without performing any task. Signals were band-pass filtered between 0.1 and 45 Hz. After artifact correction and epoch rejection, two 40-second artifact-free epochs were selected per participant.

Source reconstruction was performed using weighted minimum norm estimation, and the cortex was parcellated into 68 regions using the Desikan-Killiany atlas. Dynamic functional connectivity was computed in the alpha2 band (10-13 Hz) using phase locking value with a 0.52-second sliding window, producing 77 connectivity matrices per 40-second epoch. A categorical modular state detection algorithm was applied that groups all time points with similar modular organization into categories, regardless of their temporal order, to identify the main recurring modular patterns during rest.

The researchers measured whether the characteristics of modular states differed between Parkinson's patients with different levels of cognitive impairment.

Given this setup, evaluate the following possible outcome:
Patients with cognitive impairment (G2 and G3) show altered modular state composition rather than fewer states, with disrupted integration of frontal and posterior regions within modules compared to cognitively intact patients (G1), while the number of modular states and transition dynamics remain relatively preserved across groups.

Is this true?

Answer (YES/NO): NO